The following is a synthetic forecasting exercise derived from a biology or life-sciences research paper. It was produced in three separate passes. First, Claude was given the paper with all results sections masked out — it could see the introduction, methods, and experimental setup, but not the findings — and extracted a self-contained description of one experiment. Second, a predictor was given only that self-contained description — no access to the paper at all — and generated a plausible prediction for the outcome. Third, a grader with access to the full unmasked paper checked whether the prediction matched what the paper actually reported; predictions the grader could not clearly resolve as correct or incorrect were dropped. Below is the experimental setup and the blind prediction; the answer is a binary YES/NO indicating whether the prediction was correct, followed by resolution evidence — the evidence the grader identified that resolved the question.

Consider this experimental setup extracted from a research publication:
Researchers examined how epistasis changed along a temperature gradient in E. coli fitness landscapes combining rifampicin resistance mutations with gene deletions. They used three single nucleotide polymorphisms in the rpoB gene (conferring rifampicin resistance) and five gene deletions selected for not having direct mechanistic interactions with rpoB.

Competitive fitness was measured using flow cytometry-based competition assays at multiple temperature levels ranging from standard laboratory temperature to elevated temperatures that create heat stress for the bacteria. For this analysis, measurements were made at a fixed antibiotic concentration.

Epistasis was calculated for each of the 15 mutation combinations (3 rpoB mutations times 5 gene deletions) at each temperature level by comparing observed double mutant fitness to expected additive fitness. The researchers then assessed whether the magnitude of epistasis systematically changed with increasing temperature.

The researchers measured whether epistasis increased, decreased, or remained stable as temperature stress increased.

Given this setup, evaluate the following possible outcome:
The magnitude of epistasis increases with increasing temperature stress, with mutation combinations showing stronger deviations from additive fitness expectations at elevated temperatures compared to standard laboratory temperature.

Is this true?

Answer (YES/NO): NO